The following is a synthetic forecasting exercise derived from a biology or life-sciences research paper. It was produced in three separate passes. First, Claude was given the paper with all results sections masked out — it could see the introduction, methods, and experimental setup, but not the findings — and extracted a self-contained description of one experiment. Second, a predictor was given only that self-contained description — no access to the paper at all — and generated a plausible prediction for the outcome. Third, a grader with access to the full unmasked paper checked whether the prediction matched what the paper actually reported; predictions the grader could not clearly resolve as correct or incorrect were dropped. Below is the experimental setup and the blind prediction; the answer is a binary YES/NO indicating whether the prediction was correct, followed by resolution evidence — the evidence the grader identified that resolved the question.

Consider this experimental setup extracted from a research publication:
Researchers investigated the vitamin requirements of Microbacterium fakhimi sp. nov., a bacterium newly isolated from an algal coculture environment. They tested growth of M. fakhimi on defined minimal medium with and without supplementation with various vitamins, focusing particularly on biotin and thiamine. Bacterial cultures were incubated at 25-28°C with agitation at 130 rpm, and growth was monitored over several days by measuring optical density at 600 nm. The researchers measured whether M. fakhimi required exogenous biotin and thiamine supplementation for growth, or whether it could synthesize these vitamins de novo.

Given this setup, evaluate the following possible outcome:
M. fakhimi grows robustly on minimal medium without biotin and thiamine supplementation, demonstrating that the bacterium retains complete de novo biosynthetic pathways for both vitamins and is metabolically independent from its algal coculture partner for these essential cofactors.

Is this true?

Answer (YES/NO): NO